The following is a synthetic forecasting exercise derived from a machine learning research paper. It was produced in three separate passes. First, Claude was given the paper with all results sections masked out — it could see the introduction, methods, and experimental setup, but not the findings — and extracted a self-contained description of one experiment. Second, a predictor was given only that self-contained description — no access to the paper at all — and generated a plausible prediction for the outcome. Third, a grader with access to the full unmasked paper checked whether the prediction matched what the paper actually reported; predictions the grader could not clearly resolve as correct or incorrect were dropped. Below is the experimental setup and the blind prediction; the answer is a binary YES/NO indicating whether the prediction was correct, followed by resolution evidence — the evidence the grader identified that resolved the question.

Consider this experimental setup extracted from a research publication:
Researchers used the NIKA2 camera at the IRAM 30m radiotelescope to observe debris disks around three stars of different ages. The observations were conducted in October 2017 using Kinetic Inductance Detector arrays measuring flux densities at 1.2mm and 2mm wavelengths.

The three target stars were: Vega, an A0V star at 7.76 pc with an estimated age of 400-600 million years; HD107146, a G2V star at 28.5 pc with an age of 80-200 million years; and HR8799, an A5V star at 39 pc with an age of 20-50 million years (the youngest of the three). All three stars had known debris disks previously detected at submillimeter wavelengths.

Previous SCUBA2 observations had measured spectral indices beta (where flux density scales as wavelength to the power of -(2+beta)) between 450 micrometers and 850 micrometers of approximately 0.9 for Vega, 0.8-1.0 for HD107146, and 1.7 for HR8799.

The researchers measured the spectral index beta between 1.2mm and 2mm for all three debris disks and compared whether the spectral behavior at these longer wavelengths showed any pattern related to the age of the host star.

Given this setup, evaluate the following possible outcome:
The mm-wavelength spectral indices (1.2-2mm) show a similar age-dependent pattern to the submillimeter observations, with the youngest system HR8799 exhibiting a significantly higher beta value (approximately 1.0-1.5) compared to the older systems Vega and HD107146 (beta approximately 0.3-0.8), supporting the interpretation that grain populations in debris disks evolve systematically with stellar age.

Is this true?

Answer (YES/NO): NO